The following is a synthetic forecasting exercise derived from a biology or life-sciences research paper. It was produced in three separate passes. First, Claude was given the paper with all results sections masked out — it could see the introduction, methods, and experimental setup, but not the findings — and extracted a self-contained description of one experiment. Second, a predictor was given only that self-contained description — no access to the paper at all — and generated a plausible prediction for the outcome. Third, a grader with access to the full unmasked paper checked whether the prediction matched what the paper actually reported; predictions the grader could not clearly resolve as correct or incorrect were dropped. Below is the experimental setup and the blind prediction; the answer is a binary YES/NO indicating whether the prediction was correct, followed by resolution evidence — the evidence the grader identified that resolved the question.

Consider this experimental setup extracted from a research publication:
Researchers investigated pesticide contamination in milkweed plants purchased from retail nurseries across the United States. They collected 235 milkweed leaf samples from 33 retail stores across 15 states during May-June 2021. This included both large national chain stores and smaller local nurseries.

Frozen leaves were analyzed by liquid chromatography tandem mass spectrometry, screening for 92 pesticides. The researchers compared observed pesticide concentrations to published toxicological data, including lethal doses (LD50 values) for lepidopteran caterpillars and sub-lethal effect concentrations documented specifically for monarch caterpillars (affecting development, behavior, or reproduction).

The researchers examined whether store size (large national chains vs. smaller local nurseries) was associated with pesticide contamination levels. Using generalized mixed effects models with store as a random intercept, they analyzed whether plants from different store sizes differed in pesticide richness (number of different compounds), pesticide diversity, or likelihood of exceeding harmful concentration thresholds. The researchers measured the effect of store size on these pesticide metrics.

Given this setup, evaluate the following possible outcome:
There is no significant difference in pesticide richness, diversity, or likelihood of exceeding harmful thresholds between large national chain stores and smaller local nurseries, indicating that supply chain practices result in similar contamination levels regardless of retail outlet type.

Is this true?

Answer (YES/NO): NO